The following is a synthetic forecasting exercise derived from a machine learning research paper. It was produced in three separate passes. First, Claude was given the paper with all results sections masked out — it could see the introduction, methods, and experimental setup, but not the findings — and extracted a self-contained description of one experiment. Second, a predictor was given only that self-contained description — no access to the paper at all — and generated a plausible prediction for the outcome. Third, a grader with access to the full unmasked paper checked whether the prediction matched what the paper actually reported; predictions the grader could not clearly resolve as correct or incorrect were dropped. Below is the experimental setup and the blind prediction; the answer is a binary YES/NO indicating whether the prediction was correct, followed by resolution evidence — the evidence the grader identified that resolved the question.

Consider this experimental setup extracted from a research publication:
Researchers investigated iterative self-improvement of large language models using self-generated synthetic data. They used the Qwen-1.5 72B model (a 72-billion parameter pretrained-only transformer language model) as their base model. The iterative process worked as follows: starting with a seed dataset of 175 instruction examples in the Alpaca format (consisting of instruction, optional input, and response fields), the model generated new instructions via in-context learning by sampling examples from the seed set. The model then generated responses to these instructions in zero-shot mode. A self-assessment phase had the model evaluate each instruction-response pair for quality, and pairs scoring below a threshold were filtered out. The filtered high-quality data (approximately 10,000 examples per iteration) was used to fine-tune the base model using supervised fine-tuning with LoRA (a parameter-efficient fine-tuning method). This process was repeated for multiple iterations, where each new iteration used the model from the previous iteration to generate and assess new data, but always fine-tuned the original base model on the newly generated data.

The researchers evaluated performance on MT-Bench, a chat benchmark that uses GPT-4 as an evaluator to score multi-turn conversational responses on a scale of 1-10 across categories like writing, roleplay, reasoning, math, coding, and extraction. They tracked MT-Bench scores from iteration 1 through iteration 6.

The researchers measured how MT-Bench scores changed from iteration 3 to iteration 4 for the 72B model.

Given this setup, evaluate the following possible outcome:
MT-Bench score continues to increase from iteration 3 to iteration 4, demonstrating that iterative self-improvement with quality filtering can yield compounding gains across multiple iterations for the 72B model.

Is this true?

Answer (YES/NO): NO